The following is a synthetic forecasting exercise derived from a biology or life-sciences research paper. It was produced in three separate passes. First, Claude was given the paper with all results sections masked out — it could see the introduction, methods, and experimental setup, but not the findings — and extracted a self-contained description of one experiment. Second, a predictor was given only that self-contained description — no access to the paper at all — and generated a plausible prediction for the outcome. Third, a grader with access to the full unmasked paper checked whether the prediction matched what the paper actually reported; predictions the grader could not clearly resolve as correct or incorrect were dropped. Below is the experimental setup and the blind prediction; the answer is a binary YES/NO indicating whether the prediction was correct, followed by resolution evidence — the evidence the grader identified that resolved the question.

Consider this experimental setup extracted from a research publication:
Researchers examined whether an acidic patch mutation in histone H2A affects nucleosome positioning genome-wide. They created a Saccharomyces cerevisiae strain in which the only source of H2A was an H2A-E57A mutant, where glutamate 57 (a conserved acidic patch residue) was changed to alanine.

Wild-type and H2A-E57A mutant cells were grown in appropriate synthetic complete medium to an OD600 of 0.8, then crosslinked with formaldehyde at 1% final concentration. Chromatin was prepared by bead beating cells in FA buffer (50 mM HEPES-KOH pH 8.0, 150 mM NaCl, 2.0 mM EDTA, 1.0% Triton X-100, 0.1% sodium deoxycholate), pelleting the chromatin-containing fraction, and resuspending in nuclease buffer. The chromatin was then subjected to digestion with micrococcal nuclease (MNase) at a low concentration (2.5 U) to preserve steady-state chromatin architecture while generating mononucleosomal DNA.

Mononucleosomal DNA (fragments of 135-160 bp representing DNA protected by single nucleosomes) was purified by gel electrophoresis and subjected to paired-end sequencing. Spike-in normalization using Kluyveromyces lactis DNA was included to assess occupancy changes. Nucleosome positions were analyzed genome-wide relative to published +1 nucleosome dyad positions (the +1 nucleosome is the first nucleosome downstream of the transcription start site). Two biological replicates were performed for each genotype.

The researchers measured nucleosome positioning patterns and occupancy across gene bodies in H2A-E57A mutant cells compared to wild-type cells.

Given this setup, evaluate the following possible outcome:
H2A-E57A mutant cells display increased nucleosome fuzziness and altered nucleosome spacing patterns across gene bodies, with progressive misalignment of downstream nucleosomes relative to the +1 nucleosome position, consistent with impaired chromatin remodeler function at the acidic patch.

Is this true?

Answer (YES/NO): YES